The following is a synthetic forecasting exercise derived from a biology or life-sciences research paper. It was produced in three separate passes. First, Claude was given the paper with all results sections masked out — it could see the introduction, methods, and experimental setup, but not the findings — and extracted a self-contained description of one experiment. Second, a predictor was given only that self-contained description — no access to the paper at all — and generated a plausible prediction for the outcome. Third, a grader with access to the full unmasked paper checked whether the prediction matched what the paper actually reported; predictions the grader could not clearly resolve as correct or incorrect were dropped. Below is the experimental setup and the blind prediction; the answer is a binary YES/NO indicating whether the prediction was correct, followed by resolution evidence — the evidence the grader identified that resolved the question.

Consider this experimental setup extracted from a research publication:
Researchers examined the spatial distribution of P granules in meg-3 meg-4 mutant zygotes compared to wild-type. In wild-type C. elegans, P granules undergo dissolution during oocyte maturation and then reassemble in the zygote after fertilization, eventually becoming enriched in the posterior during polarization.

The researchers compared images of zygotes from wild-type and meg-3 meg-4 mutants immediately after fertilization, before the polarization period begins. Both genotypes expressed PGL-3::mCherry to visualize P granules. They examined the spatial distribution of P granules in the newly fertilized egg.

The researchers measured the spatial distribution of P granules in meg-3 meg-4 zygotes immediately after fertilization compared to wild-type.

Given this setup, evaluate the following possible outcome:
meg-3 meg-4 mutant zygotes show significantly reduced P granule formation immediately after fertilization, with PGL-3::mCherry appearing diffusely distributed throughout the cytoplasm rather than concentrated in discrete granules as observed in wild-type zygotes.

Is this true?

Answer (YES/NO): NO